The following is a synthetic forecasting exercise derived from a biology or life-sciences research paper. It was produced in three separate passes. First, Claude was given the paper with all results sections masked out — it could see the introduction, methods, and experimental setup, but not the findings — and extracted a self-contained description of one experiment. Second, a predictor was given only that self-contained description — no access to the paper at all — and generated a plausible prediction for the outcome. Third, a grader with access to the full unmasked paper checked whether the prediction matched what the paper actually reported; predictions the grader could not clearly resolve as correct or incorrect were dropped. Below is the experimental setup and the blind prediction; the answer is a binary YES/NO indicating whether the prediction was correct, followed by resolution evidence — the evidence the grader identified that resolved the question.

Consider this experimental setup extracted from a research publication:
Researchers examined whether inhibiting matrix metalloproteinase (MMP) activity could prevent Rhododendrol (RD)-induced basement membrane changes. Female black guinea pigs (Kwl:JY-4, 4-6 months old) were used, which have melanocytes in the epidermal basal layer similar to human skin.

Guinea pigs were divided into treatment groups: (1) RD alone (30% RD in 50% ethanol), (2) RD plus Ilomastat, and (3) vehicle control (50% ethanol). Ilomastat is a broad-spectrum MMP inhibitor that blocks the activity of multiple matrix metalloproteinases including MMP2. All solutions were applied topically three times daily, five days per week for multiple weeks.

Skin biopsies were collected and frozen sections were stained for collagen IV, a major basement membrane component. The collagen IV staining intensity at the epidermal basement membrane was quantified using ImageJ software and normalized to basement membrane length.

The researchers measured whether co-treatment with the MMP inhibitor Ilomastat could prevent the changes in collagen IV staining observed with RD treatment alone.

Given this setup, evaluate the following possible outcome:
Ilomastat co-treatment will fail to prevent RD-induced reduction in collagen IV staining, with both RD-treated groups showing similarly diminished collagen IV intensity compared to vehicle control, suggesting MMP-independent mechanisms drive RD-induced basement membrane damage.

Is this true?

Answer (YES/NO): NO